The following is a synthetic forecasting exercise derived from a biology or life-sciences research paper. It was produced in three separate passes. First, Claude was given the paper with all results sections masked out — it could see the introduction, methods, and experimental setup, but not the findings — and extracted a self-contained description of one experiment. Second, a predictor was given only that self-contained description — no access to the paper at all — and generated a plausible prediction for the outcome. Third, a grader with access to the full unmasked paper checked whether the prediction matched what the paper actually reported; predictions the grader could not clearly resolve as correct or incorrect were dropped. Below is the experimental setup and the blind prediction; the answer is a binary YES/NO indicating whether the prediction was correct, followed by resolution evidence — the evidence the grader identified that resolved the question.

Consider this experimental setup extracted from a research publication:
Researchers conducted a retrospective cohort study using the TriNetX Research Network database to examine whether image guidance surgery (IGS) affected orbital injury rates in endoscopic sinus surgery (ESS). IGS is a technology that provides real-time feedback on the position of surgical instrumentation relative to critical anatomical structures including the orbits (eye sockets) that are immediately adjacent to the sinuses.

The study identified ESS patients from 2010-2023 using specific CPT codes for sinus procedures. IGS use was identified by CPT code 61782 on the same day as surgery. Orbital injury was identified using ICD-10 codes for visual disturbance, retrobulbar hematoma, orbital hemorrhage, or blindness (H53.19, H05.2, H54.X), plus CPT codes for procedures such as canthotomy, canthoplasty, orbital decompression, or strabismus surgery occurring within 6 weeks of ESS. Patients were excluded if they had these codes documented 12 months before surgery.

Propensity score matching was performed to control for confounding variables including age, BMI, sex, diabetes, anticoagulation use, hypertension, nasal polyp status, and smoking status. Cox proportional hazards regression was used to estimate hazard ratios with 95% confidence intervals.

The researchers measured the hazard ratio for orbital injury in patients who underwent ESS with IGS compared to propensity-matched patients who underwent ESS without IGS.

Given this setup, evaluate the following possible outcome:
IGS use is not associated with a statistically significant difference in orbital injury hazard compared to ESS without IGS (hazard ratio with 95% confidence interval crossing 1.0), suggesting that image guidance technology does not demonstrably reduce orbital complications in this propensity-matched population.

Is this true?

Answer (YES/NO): YES